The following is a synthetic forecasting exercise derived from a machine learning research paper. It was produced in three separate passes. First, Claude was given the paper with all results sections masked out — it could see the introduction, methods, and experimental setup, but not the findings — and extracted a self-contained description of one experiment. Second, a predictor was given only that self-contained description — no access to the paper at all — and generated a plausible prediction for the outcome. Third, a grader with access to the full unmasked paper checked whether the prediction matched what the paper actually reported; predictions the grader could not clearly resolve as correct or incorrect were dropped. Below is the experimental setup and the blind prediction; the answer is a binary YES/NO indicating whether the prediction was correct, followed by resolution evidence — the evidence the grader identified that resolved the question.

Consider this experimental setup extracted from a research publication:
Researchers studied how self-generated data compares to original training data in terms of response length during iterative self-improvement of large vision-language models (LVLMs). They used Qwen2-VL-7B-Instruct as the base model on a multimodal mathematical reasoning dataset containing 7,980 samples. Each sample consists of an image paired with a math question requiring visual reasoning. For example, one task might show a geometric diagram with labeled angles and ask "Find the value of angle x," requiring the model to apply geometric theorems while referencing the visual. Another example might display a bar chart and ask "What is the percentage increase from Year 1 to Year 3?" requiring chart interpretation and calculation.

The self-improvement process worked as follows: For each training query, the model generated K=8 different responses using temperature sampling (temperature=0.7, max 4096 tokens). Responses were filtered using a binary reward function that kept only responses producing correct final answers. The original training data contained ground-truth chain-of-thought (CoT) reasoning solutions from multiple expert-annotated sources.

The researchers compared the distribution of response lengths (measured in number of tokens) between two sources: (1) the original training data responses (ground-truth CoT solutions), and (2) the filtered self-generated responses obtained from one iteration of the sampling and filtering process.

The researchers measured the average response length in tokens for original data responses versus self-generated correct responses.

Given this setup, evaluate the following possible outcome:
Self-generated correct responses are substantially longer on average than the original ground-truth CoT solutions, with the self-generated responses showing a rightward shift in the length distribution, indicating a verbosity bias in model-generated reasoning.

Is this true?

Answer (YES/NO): NO